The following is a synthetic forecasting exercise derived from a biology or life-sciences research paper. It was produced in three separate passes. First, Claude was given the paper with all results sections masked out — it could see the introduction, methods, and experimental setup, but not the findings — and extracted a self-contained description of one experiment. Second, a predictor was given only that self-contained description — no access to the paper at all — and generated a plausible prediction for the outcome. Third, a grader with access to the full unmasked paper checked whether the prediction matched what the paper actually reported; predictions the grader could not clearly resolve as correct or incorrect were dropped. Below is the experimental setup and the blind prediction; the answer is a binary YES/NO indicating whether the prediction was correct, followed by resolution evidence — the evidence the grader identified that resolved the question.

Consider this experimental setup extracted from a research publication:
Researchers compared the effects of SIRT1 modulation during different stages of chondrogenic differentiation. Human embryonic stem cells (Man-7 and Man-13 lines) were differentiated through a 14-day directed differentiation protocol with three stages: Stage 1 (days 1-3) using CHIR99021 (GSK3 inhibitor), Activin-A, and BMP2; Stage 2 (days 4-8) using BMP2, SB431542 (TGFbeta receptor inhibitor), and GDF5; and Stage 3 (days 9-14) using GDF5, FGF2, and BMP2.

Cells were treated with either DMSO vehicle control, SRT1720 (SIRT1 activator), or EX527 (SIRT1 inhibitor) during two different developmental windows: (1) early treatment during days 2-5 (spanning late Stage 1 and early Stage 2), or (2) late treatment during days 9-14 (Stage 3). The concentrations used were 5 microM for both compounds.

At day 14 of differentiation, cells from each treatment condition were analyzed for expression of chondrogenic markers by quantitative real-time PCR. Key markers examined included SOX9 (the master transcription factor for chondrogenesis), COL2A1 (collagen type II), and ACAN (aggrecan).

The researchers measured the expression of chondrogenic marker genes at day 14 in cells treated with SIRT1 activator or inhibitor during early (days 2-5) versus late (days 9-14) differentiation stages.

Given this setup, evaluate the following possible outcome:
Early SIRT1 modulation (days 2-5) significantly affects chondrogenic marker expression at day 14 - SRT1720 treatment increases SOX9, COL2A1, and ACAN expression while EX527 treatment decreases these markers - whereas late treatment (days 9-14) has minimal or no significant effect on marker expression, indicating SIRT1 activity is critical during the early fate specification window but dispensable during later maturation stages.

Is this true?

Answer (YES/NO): NO